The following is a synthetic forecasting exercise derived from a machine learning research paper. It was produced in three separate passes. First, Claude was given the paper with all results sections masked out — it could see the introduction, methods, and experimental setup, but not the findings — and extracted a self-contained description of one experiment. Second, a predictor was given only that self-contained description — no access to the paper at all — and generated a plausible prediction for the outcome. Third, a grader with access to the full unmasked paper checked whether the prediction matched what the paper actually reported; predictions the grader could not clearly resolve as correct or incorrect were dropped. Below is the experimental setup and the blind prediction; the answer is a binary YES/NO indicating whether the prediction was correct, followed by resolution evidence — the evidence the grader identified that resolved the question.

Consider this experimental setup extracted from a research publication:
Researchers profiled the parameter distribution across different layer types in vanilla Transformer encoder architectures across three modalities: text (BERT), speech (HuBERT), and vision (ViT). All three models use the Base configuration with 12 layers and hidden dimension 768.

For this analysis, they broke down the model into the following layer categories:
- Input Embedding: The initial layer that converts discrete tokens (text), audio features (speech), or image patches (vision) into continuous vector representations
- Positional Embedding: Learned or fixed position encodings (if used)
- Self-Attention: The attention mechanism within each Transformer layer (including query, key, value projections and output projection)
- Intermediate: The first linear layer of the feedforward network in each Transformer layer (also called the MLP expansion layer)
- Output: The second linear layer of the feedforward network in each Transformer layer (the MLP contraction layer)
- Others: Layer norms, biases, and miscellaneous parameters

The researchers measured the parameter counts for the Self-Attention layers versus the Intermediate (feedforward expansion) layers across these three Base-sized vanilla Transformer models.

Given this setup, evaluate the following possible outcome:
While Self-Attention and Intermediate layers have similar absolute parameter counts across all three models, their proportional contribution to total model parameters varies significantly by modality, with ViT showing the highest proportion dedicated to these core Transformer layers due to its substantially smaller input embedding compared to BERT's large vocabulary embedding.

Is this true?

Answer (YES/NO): YES